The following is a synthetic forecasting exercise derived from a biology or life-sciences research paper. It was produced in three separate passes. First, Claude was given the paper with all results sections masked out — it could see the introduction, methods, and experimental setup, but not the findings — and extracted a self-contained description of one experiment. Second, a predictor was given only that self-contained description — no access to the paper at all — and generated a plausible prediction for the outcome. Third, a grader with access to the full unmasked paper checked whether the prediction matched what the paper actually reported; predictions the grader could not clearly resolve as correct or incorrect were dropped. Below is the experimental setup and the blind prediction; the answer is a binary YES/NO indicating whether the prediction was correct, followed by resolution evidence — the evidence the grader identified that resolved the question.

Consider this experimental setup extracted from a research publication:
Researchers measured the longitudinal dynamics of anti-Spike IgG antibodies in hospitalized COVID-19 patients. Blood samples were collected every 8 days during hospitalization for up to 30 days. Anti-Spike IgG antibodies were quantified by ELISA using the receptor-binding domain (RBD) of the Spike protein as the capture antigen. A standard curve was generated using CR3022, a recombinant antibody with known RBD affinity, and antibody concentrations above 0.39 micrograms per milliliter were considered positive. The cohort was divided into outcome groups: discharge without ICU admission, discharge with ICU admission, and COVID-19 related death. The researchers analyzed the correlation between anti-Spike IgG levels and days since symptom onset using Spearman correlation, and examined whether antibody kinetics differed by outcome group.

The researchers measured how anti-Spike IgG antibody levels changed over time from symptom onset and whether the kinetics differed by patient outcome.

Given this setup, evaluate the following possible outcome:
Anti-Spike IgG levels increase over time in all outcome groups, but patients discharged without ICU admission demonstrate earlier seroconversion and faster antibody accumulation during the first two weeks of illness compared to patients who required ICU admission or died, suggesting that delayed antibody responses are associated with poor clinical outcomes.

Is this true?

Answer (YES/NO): NO